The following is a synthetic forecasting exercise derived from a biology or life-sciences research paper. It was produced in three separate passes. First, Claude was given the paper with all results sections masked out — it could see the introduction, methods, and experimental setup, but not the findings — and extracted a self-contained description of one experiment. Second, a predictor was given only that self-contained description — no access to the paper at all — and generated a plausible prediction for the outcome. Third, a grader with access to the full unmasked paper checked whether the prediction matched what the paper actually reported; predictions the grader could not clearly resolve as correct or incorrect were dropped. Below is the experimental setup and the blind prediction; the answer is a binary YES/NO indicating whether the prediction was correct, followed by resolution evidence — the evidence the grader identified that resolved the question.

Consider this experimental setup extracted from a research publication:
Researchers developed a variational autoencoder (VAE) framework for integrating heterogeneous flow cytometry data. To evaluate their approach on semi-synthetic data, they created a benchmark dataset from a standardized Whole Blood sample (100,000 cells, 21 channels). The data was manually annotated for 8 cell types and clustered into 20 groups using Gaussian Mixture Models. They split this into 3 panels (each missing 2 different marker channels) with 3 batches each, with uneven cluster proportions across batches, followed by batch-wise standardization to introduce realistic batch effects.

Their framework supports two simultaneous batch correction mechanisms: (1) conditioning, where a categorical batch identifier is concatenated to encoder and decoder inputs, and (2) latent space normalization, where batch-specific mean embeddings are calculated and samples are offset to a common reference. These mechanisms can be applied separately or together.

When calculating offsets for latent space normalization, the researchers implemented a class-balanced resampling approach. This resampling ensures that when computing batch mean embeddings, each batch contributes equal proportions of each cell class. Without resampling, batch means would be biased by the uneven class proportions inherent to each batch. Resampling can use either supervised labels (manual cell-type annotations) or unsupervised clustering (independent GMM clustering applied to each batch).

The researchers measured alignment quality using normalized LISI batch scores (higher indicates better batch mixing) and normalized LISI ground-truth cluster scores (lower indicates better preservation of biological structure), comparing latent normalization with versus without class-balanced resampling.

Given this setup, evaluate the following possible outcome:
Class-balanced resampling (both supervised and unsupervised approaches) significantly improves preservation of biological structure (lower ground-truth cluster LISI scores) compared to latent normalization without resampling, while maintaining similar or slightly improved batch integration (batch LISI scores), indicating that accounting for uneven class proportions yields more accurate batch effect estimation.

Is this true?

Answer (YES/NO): YES